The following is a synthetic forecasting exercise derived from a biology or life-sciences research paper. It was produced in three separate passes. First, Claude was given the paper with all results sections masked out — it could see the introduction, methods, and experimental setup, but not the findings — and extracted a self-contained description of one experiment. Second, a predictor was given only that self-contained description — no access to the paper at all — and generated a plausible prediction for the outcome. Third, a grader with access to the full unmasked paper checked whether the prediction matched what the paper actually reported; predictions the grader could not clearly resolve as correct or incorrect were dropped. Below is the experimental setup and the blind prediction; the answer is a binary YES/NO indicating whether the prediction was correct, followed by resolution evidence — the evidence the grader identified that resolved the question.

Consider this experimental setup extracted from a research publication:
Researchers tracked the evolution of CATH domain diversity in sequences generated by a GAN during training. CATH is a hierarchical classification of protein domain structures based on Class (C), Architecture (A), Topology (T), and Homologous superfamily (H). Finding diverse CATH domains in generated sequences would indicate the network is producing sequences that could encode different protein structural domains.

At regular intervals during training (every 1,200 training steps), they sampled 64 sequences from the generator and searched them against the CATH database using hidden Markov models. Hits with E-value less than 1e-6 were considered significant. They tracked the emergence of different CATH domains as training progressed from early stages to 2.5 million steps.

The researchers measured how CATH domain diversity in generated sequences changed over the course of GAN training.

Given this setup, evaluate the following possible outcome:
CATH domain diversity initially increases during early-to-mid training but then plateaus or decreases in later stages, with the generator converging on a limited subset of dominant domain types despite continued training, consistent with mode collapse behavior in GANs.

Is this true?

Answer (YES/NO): NO